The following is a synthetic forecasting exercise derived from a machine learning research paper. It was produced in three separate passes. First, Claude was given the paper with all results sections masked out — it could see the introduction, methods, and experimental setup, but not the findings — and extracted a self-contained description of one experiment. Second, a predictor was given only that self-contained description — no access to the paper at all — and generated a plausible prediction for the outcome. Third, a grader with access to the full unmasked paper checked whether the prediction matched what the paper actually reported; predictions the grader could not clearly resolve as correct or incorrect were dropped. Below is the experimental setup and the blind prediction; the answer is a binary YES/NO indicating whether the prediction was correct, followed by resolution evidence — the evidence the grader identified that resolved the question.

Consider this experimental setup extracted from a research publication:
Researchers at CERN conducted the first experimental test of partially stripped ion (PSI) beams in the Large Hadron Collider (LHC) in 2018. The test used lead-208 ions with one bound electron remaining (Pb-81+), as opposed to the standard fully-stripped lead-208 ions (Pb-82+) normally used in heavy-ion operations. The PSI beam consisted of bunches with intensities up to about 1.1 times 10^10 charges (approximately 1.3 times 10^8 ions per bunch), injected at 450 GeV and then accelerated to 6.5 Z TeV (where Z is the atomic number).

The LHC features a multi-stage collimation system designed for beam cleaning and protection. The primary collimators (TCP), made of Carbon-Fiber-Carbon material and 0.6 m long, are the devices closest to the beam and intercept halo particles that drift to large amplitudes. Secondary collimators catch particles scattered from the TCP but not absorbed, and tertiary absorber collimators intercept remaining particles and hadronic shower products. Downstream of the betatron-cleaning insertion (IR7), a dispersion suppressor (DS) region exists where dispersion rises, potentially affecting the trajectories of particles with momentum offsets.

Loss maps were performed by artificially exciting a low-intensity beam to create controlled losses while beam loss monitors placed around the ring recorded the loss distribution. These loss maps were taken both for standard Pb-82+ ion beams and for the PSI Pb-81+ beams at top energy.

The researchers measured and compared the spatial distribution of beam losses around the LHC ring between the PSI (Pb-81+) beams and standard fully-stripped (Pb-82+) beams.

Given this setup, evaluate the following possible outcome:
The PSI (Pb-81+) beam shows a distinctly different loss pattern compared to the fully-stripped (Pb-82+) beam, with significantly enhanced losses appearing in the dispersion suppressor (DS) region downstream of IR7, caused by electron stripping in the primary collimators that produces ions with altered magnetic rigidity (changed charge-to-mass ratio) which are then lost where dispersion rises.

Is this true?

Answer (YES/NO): YES